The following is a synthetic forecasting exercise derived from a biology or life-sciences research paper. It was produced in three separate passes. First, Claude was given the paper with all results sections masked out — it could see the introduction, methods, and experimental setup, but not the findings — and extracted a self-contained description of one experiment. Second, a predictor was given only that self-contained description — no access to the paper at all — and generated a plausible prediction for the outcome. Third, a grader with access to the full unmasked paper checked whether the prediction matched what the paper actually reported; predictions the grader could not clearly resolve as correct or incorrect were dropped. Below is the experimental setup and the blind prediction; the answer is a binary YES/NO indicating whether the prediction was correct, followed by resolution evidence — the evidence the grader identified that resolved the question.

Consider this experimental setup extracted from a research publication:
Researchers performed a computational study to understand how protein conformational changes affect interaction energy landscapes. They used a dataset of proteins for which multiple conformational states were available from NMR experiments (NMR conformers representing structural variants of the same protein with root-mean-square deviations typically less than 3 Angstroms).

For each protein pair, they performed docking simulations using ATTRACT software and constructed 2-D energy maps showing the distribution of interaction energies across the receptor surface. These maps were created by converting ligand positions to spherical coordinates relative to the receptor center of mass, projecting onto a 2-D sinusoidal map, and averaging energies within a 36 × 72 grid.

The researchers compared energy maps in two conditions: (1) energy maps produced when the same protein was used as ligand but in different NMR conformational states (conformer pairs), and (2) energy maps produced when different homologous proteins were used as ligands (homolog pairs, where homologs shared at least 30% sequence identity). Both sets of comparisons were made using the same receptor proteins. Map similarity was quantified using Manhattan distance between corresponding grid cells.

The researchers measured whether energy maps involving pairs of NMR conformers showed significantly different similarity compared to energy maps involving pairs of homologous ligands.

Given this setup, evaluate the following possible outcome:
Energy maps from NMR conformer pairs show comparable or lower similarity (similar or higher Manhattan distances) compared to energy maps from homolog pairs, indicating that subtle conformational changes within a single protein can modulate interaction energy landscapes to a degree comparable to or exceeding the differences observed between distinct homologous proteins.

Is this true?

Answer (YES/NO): NO